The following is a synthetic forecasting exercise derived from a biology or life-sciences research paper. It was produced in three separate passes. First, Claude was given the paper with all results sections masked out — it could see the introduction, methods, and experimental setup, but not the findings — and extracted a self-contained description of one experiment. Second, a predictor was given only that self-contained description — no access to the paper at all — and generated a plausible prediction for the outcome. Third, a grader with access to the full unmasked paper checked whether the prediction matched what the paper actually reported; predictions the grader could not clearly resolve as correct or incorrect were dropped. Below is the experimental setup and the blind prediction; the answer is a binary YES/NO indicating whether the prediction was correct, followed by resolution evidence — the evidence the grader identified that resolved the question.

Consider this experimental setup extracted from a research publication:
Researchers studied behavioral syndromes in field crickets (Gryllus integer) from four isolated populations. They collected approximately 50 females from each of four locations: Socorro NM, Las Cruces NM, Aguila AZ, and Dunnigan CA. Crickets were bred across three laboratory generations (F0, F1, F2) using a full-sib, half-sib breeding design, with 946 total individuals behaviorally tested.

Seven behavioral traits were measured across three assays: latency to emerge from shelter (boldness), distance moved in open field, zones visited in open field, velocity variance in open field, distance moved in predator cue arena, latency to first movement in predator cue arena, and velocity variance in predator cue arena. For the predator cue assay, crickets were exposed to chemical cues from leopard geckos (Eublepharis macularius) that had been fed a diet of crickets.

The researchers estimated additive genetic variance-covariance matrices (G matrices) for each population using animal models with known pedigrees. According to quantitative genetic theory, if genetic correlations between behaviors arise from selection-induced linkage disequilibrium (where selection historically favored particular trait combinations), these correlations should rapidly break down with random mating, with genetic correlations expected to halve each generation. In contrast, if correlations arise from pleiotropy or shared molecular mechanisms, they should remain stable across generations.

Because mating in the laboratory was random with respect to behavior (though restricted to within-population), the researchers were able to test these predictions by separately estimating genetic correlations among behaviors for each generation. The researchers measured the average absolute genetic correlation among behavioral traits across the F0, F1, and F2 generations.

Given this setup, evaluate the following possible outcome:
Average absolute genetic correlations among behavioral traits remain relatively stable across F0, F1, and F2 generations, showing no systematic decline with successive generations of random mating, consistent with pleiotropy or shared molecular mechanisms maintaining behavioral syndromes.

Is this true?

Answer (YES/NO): YES